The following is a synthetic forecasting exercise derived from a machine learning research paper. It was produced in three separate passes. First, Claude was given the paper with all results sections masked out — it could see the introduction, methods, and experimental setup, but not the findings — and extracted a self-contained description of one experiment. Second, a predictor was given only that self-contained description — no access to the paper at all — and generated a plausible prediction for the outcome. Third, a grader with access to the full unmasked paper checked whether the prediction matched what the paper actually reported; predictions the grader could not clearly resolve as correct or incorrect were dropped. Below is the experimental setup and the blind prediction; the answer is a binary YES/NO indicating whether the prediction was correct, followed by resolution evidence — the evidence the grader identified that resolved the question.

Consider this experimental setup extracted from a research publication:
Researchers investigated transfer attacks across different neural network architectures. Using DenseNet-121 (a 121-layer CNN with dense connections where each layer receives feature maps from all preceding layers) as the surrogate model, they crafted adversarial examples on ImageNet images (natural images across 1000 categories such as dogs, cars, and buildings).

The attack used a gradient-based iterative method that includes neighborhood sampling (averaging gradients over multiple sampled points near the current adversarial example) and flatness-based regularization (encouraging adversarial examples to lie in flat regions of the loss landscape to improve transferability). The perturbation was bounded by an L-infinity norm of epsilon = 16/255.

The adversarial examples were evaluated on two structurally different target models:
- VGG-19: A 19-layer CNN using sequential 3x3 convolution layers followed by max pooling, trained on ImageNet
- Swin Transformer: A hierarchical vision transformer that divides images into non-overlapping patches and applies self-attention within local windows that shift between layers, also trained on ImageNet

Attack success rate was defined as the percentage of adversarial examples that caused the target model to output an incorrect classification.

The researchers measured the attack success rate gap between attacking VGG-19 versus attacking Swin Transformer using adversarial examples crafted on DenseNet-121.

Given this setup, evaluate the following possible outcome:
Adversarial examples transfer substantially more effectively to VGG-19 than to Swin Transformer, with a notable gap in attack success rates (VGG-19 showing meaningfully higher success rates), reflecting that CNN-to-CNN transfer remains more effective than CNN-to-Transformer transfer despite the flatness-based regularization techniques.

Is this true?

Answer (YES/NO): YES